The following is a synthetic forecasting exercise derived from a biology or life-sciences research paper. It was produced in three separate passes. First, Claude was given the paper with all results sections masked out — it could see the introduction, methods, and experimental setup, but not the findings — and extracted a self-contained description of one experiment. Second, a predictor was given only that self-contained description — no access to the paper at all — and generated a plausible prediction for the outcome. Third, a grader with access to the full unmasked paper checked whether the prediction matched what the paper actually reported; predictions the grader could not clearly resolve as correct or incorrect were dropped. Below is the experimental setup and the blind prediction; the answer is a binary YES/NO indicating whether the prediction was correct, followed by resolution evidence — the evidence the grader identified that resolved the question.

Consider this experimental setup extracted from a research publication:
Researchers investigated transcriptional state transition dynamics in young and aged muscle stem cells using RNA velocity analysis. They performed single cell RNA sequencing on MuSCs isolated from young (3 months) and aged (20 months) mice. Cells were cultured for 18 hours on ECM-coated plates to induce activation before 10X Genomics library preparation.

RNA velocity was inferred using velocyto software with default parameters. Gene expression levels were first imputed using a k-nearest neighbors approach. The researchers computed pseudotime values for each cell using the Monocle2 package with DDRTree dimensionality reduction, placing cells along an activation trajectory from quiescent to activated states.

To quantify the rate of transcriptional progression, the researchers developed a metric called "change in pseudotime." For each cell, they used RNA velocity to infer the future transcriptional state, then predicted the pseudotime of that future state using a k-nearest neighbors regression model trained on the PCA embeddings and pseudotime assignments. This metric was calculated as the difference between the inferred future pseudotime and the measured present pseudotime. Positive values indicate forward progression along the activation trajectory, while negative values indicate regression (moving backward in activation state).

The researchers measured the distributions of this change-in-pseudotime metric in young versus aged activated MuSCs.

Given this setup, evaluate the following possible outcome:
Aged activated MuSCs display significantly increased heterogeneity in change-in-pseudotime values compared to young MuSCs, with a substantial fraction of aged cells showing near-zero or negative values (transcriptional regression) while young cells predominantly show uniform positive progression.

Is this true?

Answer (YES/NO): NO